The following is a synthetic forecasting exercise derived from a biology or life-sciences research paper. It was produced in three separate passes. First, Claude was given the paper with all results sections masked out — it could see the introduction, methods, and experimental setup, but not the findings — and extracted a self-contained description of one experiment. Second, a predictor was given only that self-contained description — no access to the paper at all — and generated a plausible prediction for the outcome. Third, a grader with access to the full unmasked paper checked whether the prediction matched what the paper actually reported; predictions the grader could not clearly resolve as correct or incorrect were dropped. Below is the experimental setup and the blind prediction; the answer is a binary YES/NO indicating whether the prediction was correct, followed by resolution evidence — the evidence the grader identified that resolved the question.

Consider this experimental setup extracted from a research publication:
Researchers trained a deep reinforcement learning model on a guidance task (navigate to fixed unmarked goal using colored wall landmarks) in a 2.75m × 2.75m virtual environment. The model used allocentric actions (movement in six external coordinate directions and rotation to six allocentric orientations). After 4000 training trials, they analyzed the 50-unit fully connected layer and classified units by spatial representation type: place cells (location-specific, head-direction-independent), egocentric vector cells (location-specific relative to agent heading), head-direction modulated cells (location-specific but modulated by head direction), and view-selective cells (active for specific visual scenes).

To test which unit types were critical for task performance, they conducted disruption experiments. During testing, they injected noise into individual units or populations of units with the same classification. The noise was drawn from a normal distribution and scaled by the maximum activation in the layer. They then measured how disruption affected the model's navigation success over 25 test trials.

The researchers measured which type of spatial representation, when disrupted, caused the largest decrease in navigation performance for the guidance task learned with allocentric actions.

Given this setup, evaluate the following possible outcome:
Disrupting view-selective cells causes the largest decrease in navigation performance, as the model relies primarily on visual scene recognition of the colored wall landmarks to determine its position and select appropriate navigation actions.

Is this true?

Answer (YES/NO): NO